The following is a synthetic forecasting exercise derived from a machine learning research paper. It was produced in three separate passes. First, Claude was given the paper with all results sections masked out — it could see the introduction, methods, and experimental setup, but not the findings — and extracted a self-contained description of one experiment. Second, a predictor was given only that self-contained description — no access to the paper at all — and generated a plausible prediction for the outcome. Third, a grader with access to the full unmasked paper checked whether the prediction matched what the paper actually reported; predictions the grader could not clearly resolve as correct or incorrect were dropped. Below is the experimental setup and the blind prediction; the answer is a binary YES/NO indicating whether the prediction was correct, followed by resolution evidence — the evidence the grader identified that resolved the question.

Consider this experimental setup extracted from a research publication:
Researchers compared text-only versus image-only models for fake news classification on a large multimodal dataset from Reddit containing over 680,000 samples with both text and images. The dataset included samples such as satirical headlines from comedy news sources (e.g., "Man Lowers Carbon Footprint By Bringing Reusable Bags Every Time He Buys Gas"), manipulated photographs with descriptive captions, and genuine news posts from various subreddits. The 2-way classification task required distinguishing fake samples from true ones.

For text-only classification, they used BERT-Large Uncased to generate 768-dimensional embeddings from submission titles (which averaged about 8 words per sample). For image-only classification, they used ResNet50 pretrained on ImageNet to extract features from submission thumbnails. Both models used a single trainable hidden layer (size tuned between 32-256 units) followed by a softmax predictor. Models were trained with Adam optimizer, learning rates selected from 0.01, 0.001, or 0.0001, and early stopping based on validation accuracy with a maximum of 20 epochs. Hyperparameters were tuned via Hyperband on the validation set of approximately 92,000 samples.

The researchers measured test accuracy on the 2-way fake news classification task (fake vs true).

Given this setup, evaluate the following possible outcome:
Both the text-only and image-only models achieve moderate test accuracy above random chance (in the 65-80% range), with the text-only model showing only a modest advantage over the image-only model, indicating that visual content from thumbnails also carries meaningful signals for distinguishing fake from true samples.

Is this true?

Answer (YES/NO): NO